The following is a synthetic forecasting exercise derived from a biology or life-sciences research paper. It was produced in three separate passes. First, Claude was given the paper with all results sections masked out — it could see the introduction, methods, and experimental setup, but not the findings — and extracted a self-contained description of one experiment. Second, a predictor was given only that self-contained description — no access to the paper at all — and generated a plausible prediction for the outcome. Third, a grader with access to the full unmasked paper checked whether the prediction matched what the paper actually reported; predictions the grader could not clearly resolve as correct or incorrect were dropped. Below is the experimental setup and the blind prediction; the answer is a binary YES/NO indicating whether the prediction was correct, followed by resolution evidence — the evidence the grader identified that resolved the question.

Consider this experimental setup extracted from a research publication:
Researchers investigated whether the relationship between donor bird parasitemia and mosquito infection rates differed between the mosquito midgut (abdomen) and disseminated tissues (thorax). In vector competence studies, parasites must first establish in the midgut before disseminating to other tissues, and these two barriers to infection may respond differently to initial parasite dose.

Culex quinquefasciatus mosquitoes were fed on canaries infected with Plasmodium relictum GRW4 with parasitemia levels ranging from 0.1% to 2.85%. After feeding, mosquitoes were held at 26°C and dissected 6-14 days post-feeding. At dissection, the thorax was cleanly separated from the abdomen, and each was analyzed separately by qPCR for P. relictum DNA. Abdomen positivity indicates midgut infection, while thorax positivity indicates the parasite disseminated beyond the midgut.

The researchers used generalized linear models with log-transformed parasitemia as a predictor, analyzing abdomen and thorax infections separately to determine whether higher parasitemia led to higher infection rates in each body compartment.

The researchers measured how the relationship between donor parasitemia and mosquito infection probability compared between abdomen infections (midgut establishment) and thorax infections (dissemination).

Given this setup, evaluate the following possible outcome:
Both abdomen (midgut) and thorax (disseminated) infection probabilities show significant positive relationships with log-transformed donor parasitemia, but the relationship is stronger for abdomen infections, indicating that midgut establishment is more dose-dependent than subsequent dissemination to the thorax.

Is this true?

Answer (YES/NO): NO